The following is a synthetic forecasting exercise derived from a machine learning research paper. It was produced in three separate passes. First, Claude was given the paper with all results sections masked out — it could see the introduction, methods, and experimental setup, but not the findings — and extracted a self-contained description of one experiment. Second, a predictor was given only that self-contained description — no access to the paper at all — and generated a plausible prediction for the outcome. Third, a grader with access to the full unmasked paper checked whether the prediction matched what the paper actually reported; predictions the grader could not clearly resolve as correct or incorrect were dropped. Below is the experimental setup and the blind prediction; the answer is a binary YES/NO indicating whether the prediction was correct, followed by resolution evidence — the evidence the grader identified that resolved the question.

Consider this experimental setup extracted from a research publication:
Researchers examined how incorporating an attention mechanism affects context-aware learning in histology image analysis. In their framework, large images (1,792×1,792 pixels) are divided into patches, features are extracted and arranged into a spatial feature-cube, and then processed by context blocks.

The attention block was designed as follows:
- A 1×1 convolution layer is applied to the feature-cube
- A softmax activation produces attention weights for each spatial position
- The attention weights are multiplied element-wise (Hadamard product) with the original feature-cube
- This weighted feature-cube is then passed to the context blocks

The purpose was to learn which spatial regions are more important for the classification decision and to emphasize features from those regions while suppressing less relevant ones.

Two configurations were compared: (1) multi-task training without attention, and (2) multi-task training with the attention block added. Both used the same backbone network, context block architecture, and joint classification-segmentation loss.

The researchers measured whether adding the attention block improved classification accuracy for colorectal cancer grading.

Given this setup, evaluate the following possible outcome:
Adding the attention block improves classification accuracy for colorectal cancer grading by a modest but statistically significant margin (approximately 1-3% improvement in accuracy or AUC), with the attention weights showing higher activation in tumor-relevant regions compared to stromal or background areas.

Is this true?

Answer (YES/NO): NO